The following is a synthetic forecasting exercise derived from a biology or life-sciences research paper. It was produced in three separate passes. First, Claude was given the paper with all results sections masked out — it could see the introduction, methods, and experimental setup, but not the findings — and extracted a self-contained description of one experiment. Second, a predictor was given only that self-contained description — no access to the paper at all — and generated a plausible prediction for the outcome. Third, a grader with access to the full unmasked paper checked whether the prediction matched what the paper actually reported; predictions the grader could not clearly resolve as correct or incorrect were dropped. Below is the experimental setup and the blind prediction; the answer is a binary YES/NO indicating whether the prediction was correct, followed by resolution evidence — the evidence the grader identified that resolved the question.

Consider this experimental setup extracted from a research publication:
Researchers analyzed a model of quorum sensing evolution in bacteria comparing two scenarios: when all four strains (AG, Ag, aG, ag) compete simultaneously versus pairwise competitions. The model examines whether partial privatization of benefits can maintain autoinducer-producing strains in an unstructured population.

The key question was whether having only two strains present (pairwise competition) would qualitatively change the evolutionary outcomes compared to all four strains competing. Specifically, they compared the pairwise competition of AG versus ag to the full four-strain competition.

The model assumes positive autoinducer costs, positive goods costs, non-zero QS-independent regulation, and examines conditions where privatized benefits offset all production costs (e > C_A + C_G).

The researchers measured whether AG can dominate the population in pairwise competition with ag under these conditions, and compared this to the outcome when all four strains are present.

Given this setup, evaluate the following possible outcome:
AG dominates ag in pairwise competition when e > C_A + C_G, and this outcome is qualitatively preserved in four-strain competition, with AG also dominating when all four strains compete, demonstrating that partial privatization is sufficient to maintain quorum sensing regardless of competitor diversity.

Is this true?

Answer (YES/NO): NO